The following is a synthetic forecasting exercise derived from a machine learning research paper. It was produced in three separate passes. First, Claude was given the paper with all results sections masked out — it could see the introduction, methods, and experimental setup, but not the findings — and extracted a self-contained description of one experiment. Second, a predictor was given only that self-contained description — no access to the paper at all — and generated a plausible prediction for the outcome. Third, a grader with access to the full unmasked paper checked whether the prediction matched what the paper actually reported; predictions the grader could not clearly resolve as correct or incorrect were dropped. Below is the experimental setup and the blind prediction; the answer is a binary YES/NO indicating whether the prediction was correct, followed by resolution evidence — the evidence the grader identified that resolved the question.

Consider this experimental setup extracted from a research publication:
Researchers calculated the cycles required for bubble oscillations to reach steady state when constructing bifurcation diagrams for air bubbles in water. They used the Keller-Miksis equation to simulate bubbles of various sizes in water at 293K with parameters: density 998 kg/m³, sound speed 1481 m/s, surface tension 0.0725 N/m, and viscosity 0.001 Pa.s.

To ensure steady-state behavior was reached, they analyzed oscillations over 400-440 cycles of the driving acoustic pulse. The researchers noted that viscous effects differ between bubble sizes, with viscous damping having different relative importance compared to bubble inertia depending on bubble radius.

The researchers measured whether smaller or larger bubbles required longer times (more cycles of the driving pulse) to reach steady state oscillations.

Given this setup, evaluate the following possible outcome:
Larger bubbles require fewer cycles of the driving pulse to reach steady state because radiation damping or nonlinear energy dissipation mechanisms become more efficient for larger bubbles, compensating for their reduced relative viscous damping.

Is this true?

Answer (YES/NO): NO